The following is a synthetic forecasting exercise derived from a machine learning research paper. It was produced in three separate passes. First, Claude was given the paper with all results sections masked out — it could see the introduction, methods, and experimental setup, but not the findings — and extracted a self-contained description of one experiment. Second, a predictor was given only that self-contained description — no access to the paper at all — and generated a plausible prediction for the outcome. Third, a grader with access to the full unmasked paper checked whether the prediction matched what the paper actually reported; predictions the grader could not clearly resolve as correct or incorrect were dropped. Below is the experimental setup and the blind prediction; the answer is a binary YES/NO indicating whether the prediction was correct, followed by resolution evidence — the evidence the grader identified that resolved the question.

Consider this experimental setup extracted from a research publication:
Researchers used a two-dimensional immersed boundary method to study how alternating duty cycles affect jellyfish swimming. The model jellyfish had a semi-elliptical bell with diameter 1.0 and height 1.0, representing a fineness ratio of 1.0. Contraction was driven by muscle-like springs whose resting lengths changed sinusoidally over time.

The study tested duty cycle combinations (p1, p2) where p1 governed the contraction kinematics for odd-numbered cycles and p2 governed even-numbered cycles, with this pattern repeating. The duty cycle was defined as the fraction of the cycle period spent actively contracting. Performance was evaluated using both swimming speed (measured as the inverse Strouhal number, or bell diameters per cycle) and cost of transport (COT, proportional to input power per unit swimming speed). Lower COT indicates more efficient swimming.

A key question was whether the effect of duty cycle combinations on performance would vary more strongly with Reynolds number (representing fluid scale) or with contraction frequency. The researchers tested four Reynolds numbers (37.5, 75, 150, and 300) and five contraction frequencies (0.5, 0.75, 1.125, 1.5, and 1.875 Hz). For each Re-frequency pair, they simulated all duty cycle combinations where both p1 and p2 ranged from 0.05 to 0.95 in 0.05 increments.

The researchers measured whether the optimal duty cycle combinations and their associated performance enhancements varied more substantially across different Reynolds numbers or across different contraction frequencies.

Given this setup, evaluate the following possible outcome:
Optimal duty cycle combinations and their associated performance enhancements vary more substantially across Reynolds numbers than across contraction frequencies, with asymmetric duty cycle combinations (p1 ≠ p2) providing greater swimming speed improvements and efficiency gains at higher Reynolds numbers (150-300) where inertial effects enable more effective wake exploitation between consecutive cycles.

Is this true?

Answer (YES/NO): NO